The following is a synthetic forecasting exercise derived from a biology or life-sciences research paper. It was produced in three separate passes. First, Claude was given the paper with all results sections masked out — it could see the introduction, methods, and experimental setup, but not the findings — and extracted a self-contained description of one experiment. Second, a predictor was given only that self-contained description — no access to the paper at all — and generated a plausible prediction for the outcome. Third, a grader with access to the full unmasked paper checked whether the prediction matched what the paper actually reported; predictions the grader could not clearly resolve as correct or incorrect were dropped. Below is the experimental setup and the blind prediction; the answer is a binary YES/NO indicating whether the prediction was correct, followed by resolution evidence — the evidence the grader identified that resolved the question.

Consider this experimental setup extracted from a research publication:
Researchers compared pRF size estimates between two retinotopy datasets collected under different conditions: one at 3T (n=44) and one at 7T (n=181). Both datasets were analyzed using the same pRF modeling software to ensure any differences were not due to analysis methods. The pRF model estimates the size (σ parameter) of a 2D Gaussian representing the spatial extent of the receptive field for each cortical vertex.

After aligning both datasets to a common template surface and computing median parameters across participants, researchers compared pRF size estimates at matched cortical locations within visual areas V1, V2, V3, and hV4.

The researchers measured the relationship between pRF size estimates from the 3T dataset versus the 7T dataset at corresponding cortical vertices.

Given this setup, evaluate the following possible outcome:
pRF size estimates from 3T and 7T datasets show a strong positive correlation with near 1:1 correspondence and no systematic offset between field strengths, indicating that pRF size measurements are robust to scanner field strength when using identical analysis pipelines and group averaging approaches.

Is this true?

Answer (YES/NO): NO